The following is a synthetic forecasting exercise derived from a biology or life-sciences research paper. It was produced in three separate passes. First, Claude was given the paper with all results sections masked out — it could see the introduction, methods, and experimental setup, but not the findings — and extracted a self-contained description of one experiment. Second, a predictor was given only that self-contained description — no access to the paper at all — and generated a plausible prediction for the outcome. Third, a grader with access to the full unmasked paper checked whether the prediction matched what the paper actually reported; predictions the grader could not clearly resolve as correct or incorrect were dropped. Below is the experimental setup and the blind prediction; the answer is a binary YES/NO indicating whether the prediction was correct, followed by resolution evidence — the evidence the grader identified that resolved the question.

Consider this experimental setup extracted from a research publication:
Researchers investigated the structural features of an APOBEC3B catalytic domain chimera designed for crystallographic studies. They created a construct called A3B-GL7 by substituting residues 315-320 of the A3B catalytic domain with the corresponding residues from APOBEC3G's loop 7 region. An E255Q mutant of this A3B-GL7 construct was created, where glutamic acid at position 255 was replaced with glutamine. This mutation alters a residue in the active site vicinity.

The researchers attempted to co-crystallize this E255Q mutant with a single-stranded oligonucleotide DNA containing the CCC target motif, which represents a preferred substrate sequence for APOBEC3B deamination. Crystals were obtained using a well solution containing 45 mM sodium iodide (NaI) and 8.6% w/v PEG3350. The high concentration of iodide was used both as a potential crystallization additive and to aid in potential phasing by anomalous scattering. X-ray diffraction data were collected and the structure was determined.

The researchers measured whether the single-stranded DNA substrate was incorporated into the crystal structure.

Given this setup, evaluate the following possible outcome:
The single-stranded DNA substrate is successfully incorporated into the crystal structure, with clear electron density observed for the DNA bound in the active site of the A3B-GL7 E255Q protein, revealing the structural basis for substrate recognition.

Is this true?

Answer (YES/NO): NO